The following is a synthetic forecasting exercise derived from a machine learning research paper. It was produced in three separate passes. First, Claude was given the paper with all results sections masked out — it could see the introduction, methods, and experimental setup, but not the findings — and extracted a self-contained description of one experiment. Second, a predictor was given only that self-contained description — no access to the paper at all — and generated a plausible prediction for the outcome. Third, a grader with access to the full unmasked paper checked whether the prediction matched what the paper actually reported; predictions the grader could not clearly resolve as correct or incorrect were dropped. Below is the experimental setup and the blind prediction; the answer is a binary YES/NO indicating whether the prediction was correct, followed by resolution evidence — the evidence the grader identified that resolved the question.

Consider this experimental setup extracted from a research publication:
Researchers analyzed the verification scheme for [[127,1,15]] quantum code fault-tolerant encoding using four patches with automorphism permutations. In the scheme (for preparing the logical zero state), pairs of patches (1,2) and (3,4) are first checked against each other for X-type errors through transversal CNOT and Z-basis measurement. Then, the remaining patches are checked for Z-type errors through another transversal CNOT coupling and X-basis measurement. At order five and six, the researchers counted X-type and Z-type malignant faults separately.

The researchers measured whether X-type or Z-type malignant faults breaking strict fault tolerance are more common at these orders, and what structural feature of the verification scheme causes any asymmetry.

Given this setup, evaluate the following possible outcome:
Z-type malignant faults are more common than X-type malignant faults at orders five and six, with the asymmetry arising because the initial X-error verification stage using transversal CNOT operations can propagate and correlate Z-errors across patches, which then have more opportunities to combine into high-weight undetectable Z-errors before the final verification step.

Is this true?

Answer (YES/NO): NO